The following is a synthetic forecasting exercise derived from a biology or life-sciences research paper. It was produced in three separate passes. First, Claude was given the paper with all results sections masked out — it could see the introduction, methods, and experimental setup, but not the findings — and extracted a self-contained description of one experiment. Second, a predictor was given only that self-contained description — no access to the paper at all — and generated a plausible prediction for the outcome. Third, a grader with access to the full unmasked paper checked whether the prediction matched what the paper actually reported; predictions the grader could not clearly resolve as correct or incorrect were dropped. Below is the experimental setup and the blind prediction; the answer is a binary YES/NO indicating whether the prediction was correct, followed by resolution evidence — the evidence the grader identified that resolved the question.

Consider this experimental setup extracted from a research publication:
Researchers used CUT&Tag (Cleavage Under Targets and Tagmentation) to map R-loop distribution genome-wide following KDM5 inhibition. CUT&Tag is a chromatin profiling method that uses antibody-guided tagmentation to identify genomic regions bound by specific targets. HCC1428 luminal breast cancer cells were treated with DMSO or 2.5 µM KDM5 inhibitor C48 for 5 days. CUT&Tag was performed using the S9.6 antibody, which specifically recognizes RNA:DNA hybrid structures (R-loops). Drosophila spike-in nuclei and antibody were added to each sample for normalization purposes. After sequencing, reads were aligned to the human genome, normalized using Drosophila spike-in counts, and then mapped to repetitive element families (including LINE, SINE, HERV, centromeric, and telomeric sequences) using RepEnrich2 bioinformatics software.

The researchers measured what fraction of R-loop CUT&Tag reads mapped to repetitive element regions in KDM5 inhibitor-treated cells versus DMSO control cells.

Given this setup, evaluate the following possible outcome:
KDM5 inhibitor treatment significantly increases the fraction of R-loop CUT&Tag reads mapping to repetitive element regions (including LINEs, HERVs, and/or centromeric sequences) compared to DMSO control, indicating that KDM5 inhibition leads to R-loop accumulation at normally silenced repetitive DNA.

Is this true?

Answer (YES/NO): YES